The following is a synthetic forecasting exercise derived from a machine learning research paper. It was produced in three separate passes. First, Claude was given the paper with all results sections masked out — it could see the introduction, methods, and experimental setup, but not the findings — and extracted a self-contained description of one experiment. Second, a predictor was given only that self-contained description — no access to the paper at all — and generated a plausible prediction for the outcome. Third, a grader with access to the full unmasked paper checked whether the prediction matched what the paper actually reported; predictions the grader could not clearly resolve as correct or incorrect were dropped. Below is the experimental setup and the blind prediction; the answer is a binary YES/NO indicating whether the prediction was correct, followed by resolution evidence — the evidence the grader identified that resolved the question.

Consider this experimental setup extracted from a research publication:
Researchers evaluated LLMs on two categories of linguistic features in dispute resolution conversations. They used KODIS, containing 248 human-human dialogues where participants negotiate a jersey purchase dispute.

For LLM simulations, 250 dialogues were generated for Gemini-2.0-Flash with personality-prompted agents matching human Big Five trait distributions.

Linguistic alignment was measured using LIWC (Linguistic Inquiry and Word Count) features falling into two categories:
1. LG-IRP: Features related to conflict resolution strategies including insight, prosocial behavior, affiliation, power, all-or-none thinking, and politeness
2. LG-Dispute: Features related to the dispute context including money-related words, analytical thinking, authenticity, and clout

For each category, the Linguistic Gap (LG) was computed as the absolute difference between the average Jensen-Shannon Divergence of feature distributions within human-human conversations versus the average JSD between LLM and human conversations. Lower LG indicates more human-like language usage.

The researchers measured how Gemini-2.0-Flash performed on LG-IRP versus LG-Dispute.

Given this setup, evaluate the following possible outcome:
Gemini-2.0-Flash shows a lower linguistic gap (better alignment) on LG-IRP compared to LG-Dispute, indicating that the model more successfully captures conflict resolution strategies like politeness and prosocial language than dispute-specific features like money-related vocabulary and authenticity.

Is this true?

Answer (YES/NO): YES